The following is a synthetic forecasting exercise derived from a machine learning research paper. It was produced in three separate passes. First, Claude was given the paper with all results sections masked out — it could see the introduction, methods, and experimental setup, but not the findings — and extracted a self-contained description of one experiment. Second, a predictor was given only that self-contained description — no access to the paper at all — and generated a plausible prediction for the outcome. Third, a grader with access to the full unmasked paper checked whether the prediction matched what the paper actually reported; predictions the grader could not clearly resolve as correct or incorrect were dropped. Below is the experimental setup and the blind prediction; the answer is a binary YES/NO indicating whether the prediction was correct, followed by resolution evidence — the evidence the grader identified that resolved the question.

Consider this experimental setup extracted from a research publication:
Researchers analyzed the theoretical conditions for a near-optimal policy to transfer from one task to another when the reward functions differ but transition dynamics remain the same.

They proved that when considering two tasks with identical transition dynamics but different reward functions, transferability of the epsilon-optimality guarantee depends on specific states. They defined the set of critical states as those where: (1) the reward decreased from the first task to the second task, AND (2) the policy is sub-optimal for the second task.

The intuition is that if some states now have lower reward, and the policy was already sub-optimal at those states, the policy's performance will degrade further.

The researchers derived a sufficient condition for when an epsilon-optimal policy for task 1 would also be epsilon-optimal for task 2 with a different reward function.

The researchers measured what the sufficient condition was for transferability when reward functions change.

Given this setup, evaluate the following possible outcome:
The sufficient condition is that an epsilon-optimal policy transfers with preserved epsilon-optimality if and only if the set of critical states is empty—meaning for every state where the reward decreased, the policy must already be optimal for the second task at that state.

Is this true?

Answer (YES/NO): NO